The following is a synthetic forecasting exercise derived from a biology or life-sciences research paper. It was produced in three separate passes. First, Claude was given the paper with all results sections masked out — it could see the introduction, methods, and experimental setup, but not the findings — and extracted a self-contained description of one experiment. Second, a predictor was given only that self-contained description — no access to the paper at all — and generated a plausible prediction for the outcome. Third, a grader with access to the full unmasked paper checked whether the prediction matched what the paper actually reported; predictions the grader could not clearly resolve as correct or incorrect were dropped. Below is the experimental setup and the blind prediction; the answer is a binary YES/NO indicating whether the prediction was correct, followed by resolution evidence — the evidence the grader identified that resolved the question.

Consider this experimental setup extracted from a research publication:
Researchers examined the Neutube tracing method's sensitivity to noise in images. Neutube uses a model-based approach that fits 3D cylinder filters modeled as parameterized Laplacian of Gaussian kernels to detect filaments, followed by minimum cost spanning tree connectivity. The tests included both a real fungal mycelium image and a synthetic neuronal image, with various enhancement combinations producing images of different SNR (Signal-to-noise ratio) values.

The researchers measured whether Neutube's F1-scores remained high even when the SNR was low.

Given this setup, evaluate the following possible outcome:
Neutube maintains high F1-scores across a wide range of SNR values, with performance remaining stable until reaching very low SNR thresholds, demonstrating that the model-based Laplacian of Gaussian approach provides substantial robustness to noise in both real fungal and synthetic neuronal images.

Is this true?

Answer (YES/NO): YES